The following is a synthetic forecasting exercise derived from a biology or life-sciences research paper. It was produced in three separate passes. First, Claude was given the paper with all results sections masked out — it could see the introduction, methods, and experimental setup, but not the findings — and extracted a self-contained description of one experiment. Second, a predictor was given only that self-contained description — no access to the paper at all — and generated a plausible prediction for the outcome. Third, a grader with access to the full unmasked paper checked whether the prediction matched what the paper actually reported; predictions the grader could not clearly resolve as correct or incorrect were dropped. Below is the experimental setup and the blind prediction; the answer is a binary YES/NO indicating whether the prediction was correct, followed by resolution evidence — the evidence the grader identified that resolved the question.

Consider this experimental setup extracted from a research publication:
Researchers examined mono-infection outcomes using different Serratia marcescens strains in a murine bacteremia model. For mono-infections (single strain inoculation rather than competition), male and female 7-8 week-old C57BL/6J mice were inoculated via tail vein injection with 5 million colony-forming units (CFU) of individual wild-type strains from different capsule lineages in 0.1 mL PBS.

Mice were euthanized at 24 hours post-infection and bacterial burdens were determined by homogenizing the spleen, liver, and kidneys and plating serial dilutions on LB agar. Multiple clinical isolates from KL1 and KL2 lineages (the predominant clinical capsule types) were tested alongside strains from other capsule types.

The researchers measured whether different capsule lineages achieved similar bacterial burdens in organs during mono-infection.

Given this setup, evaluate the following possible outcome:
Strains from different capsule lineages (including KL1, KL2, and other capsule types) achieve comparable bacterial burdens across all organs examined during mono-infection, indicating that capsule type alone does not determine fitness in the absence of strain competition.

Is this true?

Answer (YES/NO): NO